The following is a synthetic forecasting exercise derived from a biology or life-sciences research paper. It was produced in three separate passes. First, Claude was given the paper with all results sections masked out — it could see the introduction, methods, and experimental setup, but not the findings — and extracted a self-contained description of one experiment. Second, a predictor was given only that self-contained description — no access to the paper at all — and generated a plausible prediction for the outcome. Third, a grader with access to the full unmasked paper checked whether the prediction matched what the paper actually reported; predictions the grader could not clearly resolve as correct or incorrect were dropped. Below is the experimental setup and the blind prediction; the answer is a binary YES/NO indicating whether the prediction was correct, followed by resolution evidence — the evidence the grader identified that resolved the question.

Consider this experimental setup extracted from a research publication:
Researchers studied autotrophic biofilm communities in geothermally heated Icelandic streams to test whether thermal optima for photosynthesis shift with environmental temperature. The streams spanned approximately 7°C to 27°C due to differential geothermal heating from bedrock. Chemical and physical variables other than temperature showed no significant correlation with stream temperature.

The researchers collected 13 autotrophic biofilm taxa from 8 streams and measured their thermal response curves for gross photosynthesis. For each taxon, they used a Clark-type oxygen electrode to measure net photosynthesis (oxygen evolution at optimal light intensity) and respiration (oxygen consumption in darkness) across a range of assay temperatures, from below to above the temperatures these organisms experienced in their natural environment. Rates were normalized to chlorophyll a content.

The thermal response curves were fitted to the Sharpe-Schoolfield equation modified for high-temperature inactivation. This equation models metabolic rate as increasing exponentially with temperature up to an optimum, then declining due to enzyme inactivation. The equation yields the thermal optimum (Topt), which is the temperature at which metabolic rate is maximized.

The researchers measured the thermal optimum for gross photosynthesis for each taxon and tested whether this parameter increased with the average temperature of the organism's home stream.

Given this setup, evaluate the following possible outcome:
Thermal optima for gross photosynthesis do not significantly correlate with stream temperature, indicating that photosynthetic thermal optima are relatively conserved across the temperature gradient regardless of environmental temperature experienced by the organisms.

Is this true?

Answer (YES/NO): NO